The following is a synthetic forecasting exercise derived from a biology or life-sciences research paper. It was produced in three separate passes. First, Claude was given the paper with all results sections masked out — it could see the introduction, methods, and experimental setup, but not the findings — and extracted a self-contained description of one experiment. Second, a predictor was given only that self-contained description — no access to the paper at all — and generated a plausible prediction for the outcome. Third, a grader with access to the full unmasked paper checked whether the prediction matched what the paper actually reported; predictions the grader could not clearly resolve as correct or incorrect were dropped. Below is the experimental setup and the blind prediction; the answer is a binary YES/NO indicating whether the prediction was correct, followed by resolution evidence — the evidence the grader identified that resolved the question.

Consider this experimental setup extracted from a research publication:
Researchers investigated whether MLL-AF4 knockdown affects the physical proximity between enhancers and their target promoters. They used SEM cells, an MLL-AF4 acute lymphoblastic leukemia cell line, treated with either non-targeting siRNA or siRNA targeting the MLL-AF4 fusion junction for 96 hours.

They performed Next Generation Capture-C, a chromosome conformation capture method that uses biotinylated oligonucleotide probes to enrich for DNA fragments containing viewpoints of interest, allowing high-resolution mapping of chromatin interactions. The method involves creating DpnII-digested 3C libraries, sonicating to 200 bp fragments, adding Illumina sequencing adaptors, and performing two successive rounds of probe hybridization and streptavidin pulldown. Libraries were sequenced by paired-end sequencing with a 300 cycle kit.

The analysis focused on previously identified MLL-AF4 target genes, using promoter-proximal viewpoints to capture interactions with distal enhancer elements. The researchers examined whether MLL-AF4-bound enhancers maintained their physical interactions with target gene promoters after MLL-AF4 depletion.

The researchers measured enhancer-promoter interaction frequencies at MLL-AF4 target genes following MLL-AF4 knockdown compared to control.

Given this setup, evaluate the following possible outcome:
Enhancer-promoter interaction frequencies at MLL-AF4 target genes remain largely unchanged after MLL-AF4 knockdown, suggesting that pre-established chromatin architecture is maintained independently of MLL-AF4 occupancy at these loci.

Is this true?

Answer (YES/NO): NO